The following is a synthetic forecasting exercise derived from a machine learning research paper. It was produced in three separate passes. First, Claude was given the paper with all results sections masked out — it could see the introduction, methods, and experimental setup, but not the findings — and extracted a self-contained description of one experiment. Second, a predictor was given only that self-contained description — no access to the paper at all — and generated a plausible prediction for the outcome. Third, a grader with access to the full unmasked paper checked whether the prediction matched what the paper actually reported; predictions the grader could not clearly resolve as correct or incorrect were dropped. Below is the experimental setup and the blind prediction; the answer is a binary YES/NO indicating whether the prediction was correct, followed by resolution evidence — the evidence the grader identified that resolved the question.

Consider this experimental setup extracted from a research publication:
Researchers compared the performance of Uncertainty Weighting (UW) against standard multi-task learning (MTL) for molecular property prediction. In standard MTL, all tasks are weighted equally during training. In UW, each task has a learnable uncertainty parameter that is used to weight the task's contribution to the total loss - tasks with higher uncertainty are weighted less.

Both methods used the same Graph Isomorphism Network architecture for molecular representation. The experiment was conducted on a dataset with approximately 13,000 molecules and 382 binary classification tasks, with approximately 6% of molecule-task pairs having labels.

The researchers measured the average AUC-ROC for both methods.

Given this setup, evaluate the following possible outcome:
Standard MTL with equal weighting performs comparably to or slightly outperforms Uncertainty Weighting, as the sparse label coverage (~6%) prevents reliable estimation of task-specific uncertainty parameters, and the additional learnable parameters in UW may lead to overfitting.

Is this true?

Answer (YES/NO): YES